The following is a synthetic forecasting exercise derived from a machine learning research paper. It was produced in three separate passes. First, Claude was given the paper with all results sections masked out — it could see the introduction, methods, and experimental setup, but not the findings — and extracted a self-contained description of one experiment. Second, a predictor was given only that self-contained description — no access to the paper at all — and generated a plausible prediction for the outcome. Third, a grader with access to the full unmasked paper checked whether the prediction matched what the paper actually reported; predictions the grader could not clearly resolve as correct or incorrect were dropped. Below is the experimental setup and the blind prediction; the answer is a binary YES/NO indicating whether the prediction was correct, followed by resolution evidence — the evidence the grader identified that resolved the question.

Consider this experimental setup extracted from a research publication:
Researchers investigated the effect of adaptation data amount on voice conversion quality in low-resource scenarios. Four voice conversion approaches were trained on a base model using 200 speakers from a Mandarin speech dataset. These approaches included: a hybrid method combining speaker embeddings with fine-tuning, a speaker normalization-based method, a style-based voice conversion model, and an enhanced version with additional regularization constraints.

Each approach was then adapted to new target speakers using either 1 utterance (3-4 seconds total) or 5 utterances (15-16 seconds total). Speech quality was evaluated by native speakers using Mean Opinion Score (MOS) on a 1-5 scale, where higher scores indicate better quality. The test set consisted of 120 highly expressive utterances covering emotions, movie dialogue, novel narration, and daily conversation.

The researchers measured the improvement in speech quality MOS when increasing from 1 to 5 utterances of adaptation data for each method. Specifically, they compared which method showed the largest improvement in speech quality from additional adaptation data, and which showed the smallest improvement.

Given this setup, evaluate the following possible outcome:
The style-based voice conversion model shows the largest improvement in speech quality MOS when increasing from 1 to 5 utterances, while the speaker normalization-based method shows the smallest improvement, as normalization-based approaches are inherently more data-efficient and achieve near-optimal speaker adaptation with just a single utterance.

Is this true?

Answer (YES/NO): NO